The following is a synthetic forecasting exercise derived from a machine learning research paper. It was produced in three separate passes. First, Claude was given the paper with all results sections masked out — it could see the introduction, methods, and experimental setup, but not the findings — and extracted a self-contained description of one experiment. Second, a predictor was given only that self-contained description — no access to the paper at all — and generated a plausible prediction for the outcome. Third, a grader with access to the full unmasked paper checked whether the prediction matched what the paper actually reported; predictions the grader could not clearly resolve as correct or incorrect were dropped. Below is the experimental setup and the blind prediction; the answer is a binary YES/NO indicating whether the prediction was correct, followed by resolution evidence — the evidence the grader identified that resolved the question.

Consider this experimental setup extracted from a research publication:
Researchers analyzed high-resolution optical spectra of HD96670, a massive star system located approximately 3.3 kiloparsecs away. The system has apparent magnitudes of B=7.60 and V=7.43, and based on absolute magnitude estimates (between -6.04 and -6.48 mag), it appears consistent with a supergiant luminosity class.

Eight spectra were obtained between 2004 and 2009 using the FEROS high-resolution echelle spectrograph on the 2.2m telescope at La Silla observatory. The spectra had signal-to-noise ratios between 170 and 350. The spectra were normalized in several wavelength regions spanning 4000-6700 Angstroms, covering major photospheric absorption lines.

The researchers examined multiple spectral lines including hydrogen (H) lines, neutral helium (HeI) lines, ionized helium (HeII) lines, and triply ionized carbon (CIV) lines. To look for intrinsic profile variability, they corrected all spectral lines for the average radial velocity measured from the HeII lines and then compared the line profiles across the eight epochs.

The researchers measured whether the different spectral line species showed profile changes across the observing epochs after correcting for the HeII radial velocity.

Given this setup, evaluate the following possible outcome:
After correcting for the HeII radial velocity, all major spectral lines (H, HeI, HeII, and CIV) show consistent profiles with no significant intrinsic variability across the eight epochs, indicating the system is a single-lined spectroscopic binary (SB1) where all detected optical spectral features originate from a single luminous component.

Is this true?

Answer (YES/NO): NO